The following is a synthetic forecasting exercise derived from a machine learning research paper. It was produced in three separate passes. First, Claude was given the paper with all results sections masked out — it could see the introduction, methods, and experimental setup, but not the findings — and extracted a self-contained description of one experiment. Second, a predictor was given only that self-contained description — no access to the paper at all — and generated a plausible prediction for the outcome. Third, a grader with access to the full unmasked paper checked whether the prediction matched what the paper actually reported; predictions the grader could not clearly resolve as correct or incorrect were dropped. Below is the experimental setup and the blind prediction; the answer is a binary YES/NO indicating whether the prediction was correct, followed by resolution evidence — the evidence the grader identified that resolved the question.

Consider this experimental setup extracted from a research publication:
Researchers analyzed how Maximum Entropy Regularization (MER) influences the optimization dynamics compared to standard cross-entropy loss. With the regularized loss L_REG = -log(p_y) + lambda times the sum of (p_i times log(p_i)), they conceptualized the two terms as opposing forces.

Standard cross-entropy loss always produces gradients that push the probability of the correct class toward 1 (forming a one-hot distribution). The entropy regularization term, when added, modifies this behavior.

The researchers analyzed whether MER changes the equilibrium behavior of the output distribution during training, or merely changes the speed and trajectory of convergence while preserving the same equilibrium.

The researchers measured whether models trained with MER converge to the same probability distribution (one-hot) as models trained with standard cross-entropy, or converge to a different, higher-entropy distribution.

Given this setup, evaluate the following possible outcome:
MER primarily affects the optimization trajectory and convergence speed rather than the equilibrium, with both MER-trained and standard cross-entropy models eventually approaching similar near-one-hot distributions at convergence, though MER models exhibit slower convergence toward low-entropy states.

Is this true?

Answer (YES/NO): NO